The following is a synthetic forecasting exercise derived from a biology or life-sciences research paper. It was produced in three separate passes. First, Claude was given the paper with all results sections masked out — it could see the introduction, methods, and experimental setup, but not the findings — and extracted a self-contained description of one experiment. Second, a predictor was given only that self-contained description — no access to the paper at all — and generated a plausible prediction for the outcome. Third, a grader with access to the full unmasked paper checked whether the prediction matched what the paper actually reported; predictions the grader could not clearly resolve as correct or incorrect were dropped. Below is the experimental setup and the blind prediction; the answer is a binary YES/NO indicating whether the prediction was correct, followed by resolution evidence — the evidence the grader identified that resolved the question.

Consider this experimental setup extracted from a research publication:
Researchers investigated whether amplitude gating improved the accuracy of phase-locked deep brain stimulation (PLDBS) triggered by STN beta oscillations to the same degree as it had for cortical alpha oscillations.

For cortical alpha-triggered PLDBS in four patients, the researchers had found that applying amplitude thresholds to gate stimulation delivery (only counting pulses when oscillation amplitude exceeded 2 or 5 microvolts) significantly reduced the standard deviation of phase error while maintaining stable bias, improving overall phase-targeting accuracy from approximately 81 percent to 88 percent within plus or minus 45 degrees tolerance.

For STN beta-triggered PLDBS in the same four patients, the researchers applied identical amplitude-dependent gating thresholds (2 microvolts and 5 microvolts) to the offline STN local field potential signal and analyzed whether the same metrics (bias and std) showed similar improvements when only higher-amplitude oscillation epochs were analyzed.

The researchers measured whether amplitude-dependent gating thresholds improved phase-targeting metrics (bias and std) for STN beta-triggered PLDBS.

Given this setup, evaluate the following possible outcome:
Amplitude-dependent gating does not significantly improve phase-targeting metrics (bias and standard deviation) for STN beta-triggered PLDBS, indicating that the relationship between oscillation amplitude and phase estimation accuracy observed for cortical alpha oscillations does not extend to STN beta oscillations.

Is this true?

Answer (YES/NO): YES